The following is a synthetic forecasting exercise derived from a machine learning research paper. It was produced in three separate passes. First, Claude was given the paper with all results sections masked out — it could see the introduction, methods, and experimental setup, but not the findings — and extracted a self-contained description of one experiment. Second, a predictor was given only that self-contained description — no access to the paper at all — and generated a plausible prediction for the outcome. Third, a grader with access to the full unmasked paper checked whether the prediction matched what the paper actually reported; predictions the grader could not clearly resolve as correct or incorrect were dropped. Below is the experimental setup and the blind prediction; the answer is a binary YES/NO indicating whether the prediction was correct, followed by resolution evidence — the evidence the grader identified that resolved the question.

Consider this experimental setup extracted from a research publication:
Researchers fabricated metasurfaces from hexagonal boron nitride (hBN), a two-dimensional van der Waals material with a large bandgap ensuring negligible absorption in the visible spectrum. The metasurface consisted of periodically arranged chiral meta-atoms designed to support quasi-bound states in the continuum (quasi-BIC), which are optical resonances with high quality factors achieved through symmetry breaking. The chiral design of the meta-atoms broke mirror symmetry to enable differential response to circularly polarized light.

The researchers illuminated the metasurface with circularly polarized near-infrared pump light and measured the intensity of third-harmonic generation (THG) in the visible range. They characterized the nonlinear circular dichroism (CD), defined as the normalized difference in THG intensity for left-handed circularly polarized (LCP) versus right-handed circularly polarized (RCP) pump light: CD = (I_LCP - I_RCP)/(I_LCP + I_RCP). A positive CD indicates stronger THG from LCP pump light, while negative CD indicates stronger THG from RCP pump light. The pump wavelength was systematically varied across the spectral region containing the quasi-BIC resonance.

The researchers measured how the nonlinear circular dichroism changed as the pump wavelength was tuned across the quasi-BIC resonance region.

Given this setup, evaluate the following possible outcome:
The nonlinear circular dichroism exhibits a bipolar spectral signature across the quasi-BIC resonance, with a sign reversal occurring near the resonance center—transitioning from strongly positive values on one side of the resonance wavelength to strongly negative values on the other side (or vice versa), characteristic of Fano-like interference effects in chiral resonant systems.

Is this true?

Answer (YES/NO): YES